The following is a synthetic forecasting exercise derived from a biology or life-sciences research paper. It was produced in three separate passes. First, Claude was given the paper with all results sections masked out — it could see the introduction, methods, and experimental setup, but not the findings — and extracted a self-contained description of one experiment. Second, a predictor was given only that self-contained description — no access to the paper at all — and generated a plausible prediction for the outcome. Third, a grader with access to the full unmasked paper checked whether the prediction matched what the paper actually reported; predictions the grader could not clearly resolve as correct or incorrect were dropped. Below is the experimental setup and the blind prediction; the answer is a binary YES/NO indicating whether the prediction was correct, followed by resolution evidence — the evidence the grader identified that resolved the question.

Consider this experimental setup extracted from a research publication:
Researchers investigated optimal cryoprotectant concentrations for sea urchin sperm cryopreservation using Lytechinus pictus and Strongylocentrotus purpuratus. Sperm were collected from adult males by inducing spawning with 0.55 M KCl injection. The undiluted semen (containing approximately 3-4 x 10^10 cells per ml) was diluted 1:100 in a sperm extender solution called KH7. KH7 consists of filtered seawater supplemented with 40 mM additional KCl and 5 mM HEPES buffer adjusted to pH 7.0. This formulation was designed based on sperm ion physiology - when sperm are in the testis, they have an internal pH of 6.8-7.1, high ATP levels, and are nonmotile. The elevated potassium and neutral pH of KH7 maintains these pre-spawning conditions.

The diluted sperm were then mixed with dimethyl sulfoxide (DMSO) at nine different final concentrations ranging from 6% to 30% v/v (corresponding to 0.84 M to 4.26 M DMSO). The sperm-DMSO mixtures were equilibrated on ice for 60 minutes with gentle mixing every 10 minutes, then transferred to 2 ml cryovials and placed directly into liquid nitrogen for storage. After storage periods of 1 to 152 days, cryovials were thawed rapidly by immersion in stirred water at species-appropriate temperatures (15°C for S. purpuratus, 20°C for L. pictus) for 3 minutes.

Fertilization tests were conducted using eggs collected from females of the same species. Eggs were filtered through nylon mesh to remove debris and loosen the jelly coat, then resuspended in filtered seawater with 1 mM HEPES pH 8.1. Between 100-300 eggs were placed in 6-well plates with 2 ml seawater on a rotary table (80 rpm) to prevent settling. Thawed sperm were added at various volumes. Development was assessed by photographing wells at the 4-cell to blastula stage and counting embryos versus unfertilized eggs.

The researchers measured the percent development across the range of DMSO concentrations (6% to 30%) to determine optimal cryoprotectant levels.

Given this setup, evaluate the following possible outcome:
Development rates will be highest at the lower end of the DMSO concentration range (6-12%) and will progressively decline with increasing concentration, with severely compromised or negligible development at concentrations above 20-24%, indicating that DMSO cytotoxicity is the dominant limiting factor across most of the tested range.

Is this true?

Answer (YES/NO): NO